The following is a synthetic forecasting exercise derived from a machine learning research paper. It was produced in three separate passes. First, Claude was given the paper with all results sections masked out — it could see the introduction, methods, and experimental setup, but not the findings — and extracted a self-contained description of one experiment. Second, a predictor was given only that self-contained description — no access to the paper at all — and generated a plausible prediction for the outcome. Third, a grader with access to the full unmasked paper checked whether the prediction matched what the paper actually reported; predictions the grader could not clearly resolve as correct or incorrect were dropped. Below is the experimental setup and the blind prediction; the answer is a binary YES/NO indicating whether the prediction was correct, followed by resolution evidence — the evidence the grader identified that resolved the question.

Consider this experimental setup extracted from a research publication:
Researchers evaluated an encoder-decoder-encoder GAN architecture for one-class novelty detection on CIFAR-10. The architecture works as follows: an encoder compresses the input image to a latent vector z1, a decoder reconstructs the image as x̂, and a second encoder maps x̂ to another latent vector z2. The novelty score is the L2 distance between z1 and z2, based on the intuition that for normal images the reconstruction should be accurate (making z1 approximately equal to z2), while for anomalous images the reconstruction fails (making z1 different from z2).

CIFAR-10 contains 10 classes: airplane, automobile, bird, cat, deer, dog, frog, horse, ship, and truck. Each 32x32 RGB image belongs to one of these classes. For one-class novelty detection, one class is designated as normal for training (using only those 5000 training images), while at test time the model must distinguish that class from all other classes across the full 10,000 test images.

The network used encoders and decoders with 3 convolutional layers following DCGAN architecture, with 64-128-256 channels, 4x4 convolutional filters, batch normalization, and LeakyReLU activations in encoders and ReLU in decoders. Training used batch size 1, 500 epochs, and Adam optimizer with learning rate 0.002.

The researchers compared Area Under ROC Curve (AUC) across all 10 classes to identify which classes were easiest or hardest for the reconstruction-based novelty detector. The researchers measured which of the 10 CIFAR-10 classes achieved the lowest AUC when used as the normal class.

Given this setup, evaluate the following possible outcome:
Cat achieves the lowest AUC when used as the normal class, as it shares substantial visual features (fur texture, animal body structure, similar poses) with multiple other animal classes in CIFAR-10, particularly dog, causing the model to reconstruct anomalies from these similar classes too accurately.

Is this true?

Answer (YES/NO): YES